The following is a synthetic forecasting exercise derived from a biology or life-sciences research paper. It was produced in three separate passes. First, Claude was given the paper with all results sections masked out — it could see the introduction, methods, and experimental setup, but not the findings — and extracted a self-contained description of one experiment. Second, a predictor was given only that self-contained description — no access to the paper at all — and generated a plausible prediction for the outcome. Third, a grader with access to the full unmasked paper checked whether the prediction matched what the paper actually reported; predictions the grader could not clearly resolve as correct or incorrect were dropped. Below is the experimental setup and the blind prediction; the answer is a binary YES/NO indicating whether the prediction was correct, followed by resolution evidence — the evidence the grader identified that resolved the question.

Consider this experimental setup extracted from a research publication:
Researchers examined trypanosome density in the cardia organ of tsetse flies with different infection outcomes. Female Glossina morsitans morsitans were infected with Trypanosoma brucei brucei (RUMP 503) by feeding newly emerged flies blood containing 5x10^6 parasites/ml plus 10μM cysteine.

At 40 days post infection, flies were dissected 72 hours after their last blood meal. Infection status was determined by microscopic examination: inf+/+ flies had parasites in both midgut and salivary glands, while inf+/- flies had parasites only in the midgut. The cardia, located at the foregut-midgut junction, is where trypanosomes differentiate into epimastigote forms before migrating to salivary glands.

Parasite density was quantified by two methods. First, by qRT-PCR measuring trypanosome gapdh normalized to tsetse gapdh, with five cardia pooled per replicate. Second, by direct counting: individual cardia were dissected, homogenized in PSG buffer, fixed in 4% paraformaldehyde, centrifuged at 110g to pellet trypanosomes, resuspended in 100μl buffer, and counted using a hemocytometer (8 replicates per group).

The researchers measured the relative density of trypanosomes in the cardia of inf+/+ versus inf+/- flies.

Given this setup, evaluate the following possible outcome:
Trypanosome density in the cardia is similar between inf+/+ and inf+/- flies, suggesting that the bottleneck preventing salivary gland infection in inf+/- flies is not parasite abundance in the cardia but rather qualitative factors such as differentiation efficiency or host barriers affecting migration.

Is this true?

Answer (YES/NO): NO